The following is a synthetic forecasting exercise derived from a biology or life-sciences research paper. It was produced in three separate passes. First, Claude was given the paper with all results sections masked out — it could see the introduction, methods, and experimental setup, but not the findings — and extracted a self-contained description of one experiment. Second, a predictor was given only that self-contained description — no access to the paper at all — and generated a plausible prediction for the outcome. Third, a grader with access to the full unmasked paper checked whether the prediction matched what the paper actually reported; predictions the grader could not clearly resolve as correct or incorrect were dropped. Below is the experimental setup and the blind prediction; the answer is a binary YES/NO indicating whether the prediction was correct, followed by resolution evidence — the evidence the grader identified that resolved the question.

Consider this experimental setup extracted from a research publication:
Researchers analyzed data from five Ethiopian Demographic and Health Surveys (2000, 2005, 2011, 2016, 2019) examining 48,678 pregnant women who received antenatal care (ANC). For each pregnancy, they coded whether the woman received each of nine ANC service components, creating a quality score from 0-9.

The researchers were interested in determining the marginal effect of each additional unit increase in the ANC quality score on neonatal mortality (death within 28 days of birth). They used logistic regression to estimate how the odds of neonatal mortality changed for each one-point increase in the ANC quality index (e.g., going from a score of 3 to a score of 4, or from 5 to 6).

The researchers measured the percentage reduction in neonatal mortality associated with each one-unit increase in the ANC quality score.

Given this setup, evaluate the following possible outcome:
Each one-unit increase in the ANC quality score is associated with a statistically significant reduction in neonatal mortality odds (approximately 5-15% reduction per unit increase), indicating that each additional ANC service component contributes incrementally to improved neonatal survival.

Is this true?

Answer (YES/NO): NO